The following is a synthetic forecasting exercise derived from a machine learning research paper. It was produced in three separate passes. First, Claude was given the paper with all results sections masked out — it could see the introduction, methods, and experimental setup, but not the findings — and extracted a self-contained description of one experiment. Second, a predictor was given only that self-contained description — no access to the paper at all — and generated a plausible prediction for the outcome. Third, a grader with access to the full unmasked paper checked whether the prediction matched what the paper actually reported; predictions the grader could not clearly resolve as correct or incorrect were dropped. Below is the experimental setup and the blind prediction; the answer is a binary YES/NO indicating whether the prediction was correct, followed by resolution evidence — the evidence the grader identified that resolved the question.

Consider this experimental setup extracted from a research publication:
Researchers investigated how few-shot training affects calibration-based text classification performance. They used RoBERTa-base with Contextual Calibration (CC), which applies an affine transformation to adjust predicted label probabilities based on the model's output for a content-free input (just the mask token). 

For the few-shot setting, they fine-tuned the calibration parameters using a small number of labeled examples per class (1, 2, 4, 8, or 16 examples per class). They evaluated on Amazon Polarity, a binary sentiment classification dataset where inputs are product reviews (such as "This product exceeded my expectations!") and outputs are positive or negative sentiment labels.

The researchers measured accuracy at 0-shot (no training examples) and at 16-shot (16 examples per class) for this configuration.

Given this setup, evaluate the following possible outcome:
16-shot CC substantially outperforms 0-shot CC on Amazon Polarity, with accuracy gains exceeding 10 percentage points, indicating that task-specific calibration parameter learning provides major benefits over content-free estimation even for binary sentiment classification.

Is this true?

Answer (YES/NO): NO